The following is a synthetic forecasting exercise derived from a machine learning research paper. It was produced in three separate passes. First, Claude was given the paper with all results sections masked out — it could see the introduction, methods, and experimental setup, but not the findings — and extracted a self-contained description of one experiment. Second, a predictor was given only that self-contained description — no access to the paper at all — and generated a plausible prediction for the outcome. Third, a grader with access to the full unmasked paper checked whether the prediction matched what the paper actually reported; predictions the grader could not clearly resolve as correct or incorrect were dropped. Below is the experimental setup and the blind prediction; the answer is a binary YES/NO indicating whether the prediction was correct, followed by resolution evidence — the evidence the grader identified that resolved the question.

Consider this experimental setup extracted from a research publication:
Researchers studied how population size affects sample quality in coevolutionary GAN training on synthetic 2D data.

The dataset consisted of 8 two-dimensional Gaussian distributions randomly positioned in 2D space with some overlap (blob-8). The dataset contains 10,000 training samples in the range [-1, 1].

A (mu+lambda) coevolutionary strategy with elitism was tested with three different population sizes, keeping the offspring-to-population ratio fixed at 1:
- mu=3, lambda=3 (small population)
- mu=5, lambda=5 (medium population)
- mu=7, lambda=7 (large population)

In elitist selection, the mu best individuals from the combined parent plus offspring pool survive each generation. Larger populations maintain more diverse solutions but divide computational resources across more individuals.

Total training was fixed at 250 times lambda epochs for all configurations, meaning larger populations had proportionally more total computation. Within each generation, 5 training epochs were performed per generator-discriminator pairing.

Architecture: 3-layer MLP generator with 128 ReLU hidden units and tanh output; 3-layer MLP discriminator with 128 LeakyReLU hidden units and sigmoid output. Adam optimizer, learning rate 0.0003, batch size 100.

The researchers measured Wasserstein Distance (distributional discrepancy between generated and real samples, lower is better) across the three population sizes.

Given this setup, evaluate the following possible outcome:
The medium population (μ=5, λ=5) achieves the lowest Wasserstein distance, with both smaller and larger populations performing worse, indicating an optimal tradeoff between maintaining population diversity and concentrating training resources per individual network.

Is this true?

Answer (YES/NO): NO